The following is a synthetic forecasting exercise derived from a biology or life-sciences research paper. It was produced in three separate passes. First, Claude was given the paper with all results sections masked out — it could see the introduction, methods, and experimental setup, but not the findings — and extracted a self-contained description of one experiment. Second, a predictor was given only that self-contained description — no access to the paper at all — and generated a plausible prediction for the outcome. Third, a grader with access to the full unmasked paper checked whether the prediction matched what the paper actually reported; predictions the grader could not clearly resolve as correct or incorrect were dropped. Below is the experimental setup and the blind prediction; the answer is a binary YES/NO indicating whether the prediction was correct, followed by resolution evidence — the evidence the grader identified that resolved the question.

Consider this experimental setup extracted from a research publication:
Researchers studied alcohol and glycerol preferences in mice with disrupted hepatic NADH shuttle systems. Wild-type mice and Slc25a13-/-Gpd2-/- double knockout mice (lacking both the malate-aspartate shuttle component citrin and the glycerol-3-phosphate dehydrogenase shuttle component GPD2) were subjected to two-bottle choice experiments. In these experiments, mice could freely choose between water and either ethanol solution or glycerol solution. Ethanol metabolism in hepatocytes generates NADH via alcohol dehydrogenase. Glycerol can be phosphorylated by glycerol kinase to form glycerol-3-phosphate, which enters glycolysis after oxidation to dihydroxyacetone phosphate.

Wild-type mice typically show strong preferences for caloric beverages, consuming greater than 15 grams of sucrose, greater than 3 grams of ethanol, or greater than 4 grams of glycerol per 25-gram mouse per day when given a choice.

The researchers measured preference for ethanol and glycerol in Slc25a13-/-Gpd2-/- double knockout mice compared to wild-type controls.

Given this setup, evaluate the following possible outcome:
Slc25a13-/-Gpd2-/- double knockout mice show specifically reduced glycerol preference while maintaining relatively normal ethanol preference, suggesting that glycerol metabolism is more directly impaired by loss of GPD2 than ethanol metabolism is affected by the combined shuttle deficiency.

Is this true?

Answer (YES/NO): NO